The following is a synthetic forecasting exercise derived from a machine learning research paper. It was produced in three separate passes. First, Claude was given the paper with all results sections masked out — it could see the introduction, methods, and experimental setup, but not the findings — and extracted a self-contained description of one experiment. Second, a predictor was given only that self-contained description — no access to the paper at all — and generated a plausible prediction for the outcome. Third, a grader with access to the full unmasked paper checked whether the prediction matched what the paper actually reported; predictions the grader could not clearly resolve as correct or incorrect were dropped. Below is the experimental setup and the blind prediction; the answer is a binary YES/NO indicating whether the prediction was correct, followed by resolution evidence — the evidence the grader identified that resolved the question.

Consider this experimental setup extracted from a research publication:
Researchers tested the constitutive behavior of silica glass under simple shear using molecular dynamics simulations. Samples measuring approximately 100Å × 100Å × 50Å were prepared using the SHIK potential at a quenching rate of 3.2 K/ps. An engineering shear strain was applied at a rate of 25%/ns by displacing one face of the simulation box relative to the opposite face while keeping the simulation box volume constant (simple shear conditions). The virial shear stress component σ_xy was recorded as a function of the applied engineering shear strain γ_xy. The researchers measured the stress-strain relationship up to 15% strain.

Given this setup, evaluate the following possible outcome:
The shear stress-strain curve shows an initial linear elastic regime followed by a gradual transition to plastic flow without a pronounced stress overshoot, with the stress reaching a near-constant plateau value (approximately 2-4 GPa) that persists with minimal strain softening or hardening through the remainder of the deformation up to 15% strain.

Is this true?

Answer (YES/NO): NO